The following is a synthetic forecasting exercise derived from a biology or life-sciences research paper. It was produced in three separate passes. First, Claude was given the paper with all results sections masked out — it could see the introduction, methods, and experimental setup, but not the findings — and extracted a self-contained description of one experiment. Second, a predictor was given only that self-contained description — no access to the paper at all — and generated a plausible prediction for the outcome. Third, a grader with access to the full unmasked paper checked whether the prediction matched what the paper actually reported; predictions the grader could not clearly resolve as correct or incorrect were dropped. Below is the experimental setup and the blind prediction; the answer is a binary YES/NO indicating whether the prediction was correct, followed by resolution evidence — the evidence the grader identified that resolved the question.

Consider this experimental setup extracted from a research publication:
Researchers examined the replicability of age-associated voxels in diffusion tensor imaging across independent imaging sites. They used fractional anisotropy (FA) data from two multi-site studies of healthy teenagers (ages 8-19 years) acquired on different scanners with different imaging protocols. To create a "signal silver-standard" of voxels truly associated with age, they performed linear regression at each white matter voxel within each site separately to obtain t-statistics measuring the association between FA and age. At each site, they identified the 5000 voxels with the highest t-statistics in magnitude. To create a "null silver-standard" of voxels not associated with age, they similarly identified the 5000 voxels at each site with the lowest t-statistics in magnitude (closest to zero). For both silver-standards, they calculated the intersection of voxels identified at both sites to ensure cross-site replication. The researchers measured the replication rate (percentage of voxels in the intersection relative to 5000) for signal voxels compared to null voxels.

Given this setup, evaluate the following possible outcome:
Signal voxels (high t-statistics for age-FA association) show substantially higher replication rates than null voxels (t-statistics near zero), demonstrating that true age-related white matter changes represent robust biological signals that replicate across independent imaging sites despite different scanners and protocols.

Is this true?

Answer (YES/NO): YES